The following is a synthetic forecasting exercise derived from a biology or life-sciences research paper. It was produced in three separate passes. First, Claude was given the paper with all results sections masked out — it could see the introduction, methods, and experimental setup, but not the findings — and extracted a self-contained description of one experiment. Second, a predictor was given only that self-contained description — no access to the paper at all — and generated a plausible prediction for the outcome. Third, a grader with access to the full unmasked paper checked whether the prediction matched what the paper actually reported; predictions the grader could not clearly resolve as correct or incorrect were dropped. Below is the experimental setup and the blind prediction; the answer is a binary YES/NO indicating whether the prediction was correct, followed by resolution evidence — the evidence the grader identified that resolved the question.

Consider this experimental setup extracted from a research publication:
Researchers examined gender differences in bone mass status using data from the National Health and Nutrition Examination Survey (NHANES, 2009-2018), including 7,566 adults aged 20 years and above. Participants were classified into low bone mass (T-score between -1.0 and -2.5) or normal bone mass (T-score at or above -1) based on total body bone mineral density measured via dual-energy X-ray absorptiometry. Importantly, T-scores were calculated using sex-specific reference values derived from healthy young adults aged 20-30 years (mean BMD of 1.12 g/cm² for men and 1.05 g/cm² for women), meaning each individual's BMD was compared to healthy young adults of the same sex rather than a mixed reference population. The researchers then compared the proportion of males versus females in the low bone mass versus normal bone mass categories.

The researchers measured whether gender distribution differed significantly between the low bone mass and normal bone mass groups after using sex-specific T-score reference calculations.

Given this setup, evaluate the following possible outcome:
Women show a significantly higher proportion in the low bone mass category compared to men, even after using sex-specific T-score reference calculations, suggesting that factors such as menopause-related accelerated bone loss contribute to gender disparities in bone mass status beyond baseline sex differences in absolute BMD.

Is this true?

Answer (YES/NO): YES